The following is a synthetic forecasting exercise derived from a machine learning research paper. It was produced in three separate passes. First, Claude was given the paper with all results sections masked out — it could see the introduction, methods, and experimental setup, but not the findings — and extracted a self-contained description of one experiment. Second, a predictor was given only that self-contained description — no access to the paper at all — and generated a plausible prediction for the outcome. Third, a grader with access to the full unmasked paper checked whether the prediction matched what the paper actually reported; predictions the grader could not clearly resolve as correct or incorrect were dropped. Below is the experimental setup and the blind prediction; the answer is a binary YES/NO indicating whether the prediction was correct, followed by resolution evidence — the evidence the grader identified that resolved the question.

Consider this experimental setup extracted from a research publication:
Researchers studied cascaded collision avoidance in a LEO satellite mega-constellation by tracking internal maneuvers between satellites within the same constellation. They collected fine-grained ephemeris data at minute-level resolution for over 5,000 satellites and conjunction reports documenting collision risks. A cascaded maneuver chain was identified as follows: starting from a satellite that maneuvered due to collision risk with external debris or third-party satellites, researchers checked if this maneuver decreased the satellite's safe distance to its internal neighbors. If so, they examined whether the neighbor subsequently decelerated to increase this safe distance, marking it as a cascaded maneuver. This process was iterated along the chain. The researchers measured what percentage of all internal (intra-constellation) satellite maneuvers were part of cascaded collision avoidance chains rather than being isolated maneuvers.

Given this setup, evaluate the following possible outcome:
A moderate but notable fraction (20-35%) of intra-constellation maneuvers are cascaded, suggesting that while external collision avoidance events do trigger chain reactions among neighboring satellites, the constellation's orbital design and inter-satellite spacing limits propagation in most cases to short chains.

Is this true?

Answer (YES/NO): NO